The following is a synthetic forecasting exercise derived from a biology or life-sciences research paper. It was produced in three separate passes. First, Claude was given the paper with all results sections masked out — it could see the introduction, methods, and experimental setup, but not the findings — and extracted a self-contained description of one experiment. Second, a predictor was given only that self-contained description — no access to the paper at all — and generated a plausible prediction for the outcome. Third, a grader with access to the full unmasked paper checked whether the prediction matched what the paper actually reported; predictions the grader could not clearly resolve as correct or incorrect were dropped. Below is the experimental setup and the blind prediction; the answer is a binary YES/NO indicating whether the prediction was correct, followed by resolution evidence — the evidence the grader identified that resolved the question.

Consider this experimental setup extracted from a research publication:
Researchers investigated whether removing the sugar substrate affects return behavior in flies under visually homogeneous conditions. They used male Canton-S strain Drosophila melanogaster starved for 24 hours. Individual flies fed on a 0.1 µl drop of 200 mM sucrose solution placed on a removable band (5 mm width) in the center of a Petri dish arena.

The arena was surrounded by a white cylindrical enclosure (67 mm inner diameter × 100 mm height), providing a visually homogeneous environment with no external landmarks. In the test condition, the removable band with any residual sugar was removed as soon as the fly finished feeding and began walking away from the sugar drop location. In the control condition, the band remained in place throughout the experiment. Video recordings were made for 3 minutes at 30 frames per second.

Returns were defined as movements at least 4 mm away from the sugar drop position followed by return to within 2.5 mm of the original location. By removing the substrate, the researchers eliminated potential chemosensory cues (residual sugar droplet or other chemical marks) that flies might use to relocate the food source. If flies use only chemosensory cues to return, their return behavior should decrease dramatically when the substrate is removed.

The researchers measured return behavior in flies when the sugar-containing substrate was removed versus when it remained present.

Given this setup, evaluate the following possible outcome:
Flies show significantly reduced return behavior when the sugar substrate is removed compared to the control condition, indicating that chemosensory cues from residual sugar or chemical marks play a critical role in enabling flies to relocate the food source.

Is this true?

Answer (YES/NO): NO